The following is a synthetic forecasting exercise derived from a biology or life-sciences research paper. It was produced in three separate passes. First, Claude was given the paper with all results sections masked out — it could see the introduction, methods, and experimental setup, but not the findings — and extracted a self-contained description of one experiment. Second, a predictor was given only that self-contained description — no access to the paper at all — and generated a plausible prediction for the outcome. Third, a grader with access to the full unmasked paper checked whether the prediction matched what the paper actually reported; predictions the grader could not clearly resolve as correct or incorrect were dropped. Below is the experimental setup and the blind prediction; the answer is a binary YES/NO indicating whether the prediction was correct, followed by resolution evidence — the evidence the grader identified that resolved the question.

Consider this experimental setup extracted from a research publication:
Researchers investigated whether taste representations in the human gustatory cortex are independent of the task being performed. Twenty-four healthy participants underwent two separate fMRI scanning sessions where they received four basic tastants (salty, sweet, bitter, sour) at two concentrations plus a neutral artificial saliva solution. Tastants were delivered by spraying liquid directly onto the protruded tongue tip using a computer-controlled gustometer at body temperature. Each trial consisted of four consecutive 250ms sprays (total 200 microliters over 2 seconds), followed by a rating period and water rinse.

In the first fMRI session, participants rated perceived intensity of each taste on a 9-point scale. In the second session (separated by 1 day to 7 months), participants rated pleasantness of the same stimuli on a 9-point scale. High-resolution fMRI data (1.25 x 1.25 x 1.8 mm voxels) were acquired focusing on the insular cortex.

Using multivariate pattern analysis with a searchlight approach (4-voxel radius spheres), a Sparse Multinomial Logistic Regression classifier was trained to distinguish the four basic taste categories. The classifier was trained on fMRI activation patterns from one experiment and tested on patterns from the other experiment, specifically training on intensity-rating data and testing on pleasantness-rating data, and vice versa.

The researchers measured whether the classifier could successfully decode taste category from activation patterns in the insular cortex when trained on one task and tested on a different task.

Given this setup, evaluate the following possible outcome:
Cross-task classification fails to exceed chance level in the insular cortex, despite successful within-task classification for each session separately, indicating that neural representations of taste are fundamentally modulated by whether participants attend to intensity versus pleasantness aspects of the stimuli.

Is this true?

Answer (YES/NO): NO